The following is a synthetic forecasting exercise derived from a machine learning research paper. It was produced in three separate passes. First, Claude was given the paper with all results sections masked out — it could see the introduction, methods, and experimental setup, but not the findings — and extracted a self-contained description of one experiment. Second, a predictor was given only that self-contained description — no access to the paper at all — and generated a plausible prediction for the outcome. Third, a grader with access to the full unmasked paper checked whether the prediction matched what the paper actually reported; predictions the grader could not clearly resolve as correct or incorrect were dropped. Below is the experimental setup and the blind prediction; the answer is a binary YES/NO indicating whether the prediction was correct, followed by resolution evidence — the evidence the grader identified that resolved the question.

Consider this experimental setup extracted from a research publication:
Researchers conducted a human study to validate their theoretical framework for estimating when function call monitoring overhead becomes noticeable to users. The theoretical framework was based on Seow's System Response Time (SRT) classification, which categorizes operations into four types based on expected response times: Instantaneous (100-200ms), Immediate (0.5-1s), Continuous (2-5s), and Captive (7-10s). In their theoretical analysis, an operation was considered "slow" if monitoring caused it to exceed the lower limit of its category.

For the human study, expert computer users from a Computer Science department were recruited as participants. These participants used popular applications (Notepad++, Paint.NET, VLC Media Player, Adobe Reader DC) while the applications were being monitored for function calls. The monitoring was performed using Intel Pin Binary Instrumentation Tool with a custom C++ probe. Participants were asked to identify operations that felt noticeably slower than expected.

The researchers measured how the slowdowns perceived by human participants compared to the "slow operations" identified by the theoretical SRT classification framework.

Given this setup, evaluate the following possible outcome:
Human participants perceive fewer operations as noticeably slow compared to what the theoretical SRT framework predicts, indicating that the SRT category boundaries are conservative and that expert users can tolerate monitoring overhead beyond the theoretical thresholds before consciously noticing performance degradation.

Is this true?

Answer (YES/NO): YES